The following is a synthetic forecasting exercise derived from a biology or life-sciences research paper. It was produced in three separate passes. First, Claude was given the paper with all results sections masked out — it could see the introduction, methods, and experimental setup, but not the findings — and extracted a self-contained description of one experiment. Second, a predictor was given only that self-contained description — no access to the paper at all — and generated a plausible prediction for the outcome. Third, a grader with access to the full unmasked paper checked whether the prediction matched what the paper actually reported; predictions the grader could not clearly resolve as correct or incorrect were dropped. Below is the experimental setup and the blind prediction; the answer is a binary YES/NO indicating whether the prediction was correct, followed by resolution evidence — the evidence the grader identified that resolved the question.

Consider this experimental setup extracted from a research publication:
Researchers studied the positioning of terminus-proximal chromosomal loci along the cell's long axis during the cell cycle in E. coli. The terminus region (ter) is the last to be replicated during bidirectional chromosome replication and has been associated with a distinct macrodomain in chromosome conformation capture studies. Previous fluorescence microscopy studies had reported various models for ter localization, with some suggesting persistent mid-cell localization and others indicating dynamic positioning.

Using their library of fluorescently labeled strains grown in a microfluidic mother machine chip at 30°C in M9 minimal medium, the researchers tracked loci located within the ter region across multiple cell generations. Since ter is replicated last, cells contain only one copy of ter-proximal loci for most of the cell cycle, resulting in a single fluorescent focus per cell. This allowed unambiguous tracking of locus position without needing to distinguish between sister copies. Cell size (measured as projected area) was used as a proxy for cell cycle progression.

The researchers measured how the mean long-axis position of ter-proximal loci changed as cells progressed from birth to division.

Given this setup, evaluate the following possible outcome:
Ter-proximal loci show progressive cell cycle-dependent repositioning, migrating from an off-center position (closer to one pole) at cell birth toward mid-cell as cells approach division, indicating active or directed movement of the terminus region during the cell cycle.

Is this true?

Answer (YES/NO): YES